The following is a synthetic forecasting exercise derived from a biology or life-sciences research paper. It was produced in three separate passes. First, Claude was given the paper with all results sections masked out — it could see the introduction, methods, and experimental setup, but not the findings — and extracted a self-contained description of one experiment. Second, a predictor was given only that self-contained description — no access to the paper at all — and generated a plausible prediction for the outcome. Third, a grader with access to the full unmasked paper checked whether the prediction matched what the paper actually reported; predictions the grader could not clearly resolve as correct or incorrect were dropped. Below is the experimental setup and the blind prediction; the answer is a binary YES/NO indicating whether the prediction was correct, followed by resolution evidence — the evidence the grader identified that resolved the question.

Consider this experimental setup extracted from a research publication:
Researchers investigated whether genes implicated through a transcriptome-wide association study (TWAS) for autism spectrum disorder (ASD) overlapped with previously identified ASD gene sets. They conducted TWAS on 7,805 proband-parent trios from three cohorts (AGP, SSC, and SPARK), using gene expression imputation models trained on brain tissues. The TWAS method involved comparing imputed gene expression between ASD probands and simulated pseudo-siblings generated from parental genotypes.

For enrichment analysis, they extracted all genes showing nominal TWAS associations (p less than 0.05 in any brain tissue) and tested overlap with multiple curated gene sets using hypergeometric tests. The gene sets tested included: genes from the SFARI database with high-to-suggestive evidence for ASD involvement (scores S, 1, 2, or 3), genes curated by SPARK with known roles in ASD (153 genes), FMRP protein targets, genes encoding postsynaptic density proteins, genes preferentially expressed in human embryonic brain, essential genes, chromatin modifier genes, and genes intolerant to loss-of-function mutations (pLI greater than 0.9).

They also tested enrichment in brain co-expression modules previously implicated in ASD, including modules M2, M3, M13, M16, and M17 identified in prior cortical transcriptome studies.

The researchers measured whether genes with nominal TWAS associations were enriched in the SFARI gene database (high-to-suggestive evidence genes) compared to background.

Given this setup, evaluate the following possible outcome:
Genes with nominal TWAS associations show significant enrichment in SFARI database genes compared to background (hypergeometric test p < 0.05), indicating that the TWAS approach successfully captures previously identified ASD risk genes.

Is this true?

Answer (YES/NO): NO